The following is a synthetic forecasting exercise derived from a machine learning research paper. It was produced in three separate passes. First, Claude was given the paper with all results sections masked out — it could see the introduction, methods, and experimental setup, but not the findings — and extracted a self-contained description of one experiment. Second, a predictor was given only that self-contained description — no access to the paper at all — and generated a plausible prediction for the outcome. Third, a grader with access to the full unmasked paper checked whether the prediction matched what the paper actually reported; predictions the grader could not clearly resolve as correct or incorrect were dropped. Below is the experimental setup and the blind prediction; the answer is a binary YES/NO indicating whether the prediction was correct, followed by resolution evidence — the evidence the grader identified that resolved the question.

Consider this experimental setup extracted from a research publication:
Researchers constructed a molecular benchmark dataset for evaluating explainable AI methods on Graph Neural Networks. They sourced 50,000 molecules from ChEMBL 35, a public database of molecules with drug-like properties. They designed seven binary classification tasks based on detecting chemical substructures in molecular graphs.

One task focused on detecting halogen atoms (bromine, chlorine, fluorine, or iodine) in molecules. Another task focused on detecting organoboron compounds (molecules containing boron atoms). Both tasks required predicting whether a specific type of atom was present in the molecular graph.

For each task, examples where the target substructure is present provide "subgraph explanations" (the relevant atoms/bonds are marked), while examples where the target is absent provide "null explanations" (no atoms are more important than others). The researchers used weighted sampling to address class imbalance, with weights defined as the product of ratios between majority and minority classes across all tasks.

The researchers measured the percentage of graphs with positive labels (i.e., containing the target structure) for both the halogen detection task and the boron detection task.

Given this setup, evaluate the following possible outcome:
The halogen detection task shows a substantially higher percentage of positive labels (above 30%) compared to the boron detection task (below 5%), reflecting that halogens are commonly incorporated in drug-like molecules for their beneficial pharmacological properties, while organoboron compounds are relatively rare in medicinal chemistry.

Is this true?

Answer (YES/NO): YES